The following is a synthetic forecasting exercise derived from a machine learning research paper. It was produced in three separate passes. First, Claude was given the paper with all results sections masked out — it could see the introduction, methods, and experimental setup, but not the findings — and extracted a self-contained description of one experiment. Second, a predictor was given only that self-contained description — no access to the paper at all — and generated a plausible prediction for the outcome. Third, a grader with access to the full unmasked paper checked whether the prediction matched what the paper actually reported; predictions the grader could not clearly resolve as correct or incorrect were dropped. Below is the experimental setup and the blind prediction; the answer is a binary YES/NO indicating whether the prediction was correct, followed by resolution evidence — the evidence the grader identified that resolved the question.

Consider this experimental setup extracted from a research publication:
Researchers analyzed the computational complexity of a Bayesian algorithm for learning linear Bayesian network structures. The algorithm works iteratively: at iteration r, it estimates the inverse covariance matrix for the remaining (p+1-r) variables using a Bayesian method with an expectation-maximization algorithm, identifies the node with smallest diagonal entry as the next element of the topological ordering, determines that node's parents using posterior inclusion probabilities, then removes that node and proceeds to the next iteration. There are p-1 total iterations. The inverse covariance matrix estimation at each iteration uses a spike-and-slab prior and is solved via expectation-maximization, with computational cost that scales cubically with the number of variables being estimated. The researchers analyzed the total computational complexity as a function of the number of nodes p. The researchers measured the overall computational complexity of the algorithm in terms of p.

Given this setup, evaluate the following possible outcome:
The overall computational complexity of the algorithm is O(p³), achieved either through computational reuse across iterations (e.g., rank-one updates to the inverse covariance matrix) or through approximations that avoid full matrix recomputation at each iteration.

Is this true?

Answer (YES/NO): NO